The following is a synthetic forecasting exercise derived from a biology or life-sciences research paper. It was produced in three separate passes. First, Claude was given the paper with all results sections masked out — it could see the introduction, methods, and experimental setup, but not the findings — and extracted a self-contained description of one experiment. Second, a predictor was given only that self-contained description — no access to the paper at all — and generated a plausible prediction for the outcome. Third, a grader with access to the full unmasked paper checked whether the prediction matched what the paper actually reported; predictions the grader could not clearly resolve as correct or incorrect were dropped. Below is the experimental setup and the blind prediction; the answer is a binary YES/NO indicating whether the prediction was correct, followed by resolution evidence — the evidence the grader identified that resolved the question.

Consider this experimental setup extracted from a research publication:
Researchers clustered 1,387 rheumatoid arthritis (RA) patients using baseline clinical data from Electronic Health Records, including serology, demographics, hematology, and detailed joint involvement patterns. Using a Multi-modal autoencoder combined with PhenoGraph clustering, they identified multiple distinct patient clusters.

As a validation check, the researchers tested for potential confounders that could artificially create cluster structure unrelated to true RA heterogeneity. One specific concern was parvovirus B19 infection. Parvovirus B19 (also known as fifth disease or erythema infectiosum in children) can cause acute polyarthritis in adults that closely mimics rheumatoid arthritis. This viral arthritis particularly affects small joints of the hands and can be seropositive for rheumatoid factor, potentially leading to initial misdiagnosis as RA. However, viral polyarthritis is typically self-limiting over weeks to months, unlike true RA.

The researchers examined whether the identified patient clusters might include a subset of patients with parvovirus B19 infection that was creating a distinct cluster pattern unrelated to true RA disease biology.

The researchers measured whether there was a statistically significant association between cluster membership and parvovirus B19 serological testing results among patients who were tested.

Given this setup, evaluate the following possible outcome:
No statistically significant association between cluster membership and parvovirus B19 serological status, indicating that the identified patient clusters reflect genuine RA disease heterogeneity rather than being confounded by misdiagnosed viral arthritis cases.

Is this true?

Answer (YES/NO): YES